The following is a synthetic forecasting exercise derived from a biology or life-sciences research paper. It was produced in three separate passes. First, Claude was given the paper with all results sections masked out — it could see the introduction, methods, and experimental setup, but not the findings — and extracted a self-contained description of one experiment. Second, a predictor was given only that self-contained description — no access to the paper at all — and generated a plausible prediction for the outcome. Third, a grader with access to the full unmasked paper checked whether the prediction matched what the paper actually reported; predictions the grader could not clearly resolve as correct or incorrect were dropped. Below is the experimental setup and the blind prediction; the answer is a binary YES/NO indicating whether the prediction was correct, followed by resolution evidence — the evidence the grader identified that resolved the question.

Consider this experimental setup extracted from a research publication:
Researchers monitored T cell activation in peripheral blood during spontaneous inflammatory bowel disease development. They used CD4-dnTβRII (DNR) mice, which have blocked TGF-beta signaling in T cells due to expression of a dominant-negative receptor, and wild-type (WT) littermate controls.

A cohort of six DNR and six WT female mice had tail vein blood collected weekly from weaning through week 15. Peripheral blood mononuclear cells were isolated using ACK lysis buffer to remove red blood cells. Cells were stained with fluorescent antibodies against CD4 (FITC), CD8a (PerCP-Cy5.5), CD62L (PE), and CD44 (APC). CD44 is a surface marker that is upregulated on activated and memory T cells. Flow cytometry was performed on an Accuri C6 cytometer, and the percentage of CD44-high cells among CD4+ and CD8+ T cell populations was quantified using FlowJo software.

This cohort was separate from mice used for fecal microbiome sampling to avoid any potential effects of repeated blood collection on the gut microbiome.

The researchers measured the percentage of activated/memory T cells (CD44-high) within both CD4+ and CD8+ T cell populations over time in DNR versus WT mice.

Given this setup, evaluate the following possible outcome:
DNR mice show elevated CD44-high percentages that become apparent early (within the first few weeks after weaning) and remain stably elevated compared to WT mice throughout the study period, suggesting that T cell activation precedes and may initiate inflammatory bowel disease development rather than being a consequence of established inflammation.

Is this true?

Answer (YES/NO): NO